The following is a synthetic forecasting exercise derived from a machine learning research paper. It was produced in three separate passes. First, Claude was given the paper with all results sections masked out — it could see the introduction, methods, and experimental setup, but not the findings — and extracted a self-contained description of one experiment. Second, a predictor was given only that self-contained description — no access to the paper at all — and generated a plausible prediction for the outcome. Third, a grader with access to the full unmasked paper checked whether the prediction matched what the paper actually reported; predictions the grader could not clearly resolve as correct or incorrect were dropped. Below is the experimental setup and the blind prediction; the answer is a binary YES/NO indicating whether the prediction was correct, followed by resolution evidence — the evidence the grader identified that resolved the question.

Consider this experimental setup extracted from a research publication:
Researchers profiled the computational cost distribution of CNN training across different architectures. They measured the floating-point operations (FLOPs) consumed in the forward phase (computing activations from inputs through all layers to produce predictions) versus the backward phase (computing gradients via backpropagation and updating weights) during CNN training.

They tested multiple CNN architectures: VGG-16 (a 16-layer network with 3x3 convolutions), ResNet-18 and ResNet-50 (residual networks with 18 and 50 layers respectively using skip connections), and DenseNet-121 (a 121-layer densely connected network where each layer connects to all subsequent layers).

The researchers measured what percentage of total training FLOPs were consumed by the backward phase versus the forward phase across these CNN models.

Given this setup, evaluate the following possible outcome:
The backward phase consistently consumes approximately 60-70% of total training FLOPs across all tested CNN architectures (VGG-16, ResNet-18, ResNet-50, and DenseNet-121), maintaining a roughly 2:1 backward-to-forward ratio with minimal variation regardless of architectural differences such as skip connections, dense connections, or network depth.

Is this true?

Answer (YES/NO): NO